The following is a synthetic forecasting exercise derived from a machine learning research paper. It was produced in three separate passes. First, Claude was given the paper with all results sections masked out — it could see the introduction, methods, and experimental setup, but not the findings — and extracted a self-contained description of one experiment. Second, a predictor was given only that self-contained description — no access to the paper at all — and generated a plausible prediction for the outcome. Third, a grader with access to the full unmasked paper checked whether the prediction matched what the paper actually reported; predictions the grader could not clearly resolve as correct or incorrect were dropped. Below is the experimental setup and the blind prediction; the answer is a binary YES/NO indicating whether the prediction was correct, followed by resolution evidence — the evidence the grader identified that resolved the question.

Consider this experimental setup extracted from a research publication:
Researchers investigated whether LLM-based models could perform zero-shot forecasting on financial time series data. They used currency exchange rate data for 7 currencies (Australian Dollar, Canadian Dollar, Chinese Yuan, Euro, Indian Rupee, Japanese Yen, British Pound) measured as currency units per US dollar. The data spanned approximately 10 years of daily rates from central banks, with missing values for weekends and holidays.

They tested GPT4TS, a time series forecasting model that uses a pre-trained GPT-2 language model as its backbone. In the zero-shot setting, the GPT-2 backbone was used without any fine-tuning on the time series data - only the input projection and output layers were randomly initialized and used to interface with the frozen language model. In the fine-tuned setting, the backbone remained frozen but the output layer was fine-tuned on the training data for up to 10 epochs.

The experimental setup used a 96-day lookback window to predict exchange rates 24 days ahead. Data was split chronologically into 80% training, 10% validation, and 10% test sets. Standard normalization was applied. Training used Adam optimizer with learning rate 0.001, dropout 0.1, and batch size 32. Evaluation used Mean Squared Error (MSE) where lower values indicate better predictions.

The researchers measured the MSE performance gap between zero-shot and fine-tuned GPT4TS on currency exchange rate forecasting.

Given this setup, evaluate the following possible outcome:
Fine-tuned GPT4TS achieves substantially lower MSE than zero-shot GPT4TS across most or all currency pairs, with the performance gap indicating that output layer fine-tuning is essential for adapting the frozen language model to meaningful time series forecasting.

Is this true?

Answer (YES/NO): YES